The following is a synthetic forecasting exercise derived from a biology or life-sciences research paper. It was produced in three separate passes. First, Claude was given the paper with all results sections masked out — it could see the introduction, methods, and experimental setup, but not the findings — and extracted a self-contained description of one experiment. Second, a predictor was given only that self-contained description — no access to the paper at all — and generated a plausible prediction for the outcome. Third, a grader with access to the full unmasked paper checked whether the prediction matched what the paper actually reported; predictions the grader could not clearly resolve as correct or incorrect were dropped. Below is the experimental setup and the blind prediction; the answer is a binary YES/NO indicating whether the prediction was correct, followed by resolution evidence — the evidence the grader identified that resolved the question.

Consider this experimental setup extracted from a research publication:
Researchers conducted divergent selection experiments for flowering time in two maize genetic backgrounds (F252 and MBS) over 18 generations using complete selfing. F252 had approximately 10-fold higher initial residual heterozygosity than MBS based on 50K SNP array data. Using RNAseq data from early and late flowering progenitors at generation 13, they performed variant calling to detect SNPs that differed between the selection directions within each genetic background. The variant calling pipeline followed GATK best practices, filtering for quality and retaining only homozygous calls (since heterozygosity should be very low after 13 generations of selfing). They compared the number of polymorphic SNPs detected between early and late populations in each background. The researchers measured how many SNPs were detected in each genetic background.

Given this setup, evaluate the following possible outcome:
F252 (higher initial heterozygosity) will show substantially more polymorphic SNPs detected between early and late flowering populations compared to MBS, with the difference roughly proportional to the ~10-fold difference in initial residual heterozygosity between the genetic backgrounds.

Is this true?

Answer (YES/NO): NO